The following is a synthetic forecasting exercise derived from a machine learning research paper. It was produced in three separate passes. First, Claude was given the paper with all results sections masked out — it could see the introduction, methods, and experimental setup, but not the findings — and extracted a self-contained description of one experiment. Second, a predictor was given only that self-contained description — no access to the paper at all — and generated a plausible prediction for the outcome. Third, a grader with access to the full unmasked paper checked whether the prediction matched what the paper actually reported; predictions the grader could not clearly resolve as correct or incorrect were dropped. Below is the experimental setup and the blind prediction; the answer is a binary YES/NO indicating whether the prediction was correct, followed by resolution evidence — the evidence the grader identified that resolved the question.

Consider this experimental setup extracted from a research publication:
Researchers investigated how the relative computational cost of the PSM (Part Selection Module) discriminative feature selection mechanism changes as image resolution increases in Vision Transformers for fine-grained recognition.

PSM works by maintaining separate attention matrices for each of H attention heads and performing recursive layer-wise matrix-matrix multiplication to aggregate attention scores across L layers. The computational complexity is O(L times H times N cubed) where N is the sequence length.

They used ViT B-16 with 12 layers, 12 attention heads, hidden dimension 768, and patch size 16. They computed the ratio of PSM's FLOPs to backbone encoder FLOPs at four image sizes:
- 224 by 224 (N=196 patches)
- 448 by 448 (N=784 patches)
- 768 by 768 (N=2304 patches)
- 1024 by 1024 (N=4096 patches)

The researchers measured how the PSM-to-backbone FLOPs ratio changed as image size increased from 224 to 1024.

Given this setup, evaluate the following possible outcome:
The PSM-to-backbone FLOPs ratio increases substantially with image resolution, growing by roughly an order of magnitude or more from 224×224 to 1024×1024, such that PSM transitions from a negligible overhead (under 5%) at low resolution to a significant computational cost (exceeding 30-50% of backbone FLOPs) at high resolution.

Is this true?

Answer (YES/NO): NO